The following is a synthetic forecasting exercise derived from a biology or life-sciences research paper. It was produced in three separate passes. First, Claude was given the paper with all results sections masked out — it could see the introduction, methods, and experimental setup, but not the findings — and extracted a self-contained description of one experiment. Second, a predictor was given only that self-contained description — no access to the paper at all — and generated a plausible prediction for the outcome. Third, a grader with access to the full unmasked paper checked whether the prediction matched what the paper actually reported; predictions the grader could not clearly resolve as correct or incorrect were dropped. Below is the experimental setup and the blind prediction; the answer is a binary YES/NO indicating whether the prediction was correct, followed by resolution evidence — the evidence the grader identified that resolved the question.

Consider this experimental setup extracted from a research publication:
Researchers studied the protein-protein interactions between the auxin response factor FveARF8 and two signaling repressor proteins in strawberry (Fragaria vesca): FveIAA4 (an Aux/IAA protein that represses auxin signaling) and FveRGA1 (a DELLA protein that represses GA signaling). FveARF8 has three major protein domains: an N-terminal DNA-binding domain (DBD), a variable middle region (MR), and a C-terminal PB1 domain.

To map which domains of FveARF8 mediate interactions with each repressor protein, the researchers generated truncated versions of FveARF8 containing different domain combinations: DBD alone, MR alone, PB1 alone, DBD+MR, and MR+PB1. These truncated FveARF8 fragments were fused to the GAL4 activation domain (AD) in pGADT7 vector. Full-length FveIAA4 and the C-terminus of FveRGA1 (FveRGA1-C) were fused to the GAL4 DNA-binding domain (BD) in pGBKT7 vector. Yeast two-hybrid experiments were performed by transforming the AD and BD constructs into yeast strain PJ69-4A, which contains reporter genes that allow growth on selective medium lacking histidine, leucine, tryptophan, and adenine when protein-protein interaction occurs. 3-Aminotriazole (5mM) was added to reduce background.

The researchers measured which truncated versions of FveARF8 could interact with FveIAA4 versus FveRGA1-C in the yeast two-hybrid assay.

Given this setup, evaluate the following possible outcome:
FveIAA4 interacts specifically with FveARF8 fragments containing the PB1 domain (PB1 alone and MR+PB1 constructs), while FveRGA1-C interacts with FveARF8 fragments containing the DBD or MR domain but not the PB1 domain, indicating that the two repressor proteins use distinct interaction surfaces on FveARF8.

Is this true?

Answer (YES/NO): NO